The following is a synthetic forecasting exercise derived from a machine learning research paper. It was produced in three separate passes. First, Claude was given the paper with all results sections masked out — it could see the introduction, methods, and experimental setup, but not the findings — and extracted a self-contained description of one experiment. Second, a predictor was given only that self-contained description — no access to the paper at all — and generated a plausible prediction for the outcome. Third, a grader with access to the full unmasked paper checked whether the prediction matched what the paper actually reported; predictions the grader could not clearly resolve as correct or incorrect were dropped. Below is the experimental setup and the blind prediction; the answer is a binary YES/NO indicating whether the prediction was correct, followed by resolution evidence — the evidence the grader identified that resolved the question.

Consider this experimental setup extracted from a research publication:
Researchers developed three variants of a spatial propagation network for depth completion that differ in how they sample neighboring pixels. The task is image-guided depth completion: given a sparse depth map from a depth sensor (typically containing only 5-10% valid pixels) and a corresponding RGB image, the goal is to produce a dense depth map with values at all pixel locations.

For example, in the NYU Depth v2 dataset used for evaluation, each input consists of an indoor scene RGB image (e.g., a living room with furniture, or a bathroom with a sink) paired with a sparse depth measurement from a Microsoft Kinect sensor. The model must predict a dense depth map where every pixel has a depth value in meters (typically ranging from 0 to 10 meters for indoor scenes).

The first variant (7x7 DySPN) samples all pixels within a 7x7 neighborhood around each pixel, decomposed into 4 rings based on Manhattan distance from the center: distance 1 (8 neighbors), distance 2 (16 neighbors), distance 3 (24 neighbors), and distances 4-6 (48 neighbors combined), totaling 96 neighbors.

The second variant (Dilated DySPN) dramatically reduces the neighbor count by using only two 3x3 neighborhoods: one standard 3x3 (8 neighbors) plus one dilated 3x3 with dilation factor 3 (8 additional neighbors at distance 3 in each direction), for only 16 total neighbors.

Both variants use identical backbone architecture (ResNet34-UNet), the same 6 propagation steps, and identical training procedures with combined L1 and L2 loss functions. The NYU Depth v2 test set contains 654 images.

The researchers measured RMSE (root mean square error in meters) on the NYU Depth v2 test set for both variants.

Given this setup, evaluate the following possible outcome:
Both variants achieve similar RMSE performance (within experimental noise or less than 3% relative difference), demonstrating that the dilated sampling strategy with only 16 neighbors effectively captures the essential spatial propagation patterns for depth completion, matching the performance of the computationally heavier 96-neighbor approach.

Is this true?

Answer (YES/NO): YES